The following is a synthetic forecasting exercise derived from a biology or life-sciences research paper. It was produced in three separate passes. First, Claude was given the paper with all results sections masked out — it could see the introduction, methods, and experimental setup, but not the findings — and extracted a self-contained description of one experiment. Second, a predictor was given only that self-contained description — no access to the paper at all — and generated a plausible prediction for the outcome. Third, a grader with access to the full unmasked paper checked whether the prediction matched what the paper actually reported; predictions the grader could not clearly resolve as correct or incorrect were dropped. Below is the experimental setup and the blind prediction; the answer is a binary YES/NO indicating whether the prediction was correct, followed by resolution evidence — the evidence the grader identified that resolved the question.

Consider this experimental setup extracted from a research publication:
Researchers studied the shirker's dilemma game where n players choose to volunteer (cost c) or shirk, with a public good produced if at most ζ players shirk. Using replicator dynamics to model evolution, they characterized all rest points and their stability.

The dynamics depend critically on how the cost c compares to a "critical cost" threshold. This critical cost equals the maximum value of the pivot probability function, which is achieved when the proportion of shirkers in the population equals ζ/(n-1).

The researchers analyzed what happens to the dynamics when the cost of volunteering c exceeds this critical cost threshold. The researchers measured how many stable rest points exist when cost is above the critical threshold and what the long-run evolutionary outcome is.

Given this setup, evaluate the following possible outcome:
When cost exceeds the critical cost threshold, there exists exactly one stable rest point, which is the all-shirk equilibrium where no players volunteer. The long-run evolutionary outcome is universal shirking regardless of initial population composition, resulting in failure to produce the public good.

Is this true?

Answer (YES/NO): YES